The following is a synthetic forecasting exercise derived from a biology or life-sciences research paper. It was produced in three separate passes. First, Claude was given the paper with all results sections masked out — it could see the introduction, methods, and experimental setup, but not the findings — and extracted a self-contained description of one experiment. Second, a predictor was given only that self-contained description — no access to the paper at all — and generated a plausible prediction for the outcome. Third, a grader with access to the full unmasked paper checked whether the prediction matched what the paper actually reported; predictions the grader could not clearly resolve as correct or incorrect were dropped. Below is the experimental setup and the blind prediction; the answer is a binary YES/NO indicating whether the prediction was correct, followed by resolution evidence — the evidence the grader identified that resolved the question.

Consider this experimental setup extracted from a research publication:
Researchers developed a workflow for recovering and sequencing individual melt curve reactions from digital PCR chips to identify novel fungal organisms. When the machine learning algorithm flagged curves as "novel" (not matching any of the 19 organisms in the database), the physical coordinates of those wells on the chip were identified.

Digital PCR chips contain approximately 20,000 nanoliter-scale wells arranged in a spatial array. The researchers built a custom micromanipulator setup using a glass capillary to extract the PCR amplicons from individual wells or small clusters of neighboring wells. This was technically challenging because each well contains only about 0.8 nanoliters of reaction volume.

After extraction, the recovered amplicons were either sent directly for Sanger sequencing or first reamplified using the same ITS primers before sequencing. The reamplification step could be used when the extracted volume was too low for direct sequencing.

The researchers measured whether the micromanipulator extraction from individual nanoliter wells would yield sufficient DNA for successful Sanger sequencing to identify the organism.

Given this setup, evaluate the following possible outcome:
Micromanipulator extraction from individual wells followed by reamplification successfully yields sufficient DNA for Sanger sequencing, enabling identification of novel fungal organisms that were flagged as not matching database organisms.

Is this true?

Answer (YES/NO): YES